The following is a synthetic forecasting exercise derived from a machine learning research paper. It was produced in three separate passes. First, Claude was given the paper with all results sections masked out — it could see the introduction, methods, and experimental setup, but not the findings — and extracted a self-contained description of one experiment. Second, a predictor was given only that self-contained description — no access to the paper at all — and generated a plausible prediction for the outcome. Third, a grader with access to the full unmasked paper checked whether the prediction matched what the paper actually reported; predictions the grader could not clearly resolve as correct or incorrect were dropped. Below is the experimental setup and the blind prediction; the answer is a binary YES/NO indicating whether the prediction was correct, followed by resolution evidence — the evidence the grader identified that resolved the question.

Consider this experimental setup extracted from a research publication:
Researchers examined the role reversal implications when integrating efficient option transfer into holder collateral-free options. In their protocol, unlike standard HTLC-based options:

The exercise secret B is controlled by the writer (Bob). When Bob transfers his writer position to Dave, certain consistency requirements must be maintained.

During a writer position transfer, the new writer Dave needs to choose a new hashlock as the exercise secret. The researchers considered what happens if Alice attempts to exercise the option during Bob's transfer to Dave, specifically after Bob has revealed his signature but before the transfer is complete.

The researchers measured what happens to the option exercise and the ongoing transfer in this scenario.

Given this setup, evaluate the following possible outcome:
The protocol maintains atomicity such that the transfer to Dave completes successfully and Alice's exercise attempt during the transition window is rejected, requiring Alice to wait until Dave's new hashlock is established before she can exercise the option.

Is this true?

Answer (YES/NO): NO